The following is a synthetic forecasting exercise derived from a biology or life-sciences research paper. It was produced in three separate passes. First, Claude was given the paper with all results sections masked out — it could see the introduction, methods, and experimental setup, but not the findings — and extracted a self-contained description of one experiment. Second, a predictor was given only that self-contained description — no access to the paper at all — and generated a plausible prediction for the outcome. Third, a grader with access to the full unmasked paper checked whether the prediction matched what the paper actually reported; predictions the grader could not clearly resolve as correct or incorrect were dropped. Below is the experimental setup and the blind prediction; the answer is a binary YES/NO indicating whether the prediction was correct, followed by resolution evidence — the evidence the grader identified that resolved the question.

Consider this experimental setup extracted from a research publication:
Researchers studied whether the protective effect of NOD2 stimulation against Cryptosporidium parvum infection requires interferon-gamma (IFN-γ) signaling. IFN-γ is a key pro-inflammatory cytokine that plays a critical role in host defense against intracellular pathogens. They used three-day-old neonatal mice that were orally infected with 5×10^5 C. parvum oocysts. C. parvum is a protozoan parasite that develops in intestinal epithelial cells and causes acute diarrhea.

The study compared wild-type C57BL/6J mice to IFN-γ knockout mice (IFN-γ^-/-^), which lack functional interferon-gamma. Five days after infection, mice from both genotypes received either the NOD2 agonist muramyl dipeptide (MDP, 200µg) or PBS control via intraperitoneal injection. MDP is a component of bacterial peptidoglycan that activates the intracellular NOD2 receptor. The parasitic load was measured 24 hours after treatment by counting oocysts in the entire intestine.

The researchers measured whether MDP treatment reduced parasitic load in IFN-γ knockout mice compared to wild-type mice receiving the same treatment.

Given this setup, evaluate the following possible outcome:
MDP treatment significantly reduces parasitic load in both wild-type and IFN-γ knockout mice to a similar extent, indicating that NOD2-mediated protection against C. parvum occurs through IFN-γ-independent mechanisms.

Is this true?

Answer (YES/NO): NO